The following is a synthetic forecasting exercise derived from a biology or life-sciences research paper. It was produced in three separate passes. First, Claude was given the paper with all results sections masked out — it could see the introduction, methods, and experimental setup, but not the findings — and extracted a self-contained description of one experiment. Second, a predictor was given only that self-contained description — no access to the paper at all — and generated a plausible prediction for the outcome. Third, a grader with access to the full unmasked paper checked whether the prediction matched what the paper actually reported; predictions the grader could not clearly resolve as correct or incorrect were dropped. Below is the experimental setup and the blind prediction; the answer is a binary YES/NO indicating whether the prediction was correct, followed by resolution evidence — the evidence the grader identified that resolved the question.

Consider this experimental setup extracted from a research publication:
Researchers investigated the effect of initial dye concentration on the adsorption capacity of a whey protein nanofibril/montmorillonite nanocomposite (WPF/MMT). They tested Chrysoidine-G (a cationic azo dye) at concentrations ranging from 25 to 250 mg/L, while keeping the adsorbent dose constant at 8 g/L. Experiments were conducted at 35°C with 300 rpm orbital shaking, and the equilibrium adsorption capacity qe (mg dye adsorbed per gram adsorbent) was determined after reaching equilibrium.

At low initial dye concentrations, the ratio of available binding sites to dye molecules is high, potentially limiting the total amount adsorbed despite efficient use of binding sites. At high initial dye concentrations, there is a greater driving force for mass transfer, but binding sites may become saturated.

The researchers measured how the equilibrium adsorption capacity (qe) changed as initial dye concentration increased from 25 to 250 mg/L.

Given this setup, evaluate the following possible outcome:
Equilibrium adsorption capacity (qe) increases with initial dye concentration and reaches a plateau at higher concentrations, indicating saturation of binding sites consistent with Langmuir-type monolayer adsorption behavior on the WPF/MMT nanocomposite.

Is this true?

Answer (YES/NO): NO